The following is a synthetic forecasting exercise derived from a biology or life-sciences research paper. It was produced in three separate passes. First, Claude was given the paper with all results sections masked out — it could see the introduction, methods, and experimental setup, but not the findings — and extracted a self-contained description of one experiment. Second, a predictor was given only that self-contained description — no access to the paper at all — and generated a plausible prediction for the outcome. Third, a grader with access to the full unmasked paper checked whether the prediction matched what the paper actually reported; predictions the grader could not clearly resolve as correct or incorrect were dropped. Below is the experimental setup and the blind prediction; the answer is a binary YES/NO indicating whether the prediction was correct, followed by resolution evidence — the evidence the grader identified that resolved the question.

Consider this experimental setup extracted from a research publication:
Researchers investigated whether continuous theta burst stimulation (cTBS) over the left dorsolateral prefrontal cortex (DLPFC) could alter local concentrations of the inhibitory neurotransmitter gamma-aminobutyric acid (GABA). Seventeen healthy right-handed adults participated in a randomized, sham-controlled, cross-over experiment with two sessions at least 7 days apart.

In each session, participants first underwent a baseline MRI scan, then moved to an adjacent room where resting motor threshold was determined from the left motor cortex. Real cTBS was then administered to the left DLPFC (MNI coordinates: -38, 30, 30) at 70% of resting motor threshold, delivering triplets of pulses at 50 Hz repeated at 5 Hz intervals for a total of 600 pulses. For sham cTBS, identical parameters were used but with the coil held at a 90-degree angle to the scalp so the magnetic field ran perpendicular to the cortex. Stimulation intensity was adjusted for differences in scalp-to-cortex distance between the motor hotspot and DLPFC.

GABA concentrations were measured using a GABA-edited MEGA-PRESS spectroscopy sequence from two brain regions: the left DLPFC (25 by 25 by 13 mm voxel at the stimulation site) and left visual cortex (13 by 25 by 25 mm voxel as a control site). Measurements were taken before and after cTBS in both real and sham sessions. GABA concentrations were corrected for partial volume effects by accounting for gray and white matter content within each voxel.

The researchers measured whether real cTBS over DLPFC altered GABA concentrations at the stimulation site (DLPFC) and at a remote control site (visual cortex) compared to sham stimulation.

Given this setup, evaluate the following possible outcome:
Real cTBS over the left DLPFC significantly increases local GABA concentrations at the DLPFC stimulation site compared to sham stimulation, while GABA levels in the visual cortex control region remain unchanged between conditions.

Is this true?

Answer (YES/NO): NO